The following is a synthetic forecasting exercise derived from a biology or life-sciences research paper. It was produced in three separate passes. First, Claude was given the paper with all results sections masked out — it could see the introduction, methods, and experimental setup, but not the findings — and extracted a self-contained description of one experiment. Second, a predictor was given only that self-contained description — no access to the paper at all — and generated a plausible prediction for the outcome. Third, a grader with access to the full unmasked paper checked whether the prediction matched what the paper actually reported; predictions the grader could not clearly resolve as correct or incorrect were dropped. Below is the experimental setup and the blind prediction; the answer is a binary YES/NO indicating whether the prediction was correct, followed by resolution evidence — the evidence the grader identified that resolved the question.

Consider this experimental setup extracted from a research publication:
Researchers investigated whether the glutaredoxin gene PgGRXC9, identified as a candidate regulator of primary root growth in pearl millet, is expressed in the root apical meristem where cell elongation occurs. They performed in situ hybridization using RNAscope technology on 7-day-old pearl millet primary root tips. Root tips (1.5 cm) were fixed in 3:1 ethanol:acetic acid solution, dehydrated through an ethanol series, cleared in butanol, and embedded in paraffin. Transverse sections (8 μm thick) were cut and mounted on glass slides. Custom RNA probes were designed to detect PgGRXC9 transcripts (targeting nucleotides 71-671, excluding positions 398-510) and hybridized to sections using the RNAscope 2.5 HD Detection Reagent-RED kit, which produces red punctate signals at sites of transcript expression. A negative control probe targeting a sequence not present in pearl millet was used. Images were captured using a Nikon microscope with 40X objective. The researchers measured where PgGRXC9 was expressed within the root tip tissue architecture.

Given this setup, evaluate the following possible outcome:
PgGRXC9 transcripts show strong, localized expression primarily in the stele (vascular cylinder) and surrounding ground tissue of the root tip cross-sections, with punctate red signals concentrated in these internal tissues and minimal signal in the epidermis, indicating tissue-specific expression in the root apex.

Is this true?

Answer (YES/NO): NO